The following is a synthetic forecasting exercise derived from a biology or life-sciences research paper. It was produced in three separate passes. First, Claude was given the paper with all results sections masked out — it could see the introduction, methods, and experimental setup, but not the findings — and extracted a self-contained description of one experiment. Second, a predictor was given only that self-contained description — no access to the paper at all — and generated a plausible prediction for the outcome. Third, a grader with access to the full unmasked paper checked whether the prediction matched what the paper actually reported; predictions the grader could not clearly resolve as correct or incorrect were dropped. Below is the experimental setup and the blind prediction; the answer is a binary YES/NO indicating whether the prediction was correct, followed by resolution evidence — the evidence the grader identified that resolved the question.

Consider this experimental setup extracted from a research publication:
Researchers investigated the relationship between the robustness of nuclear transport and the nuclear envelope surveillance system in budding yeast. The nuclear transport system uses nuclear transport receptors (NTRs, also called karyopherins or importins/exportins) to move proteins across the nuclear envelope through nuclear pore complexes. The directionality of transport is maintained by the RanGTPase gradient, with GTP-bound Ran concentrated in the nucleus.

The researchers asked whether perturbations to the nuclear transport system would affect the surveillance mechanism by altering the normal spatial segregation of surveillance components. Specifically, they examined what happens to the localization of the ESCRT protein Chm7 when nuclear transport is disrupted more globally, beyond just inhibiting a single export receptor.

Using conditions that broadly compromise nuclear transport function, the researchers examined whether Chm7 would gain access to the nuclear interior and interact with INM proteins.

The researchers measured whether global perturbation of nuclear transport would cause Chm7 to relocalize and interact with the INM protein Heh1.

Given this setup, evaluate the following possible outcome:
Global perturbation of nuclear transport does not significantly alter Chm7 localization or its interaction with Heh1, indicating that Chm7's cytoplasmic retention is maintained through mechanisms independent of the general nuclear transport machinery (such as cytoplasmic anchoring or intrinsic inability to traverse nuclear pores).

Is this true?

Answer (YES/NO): NO